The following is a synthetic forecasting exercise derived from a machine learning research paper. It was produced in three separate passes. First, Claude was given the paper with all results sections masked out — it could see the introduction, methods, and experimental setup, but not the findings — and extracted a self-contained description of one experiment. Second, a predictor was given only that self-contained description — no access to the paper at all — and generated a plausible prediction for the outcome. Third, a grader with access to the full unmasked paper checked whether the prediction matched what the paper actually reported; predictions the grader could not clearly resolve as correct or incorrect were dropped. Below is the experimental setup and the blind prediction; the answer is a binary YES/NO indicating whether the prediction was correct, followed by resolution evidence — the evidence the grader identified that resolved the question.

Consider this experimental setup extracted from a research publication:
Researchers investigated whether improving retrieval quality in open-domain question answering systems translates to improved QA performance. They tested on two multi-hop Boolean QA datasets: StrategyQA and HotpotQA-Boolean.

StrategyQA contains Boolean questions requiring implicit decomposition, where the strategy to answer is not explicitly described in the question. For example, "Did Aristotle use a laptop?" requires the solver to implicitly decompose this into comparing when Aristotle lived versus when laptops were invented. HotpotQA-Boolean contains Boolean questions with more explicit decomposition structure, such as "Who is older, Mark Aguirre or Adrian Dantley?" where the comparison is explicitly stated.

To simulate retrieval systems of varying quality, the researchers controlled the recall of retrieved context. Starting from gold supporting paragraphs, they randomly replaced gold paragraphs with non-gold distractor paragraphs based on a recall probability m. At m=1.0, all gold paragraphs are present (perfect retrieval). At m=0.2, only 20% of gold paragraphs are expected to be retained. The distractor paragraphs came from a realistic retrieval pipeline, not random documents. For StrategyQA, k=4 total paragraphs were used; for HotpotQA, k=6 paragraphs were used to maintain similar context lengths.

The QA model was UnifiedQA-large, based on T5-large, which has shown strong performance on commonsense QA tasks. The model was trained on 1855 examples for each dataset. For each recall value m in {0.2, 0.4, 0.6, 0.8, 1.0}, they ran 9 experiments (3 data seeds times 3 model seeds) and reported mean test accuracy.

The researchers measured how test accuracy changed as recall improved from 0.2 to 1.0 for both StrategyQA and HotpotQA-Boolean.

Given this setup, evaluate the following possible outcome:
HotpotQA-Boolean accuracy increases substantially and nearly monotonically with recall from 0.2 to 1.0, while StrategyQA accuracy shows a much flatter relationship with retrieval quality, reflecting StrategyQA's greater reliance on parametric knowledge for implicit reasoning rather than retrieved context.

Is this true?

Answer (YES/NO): YES